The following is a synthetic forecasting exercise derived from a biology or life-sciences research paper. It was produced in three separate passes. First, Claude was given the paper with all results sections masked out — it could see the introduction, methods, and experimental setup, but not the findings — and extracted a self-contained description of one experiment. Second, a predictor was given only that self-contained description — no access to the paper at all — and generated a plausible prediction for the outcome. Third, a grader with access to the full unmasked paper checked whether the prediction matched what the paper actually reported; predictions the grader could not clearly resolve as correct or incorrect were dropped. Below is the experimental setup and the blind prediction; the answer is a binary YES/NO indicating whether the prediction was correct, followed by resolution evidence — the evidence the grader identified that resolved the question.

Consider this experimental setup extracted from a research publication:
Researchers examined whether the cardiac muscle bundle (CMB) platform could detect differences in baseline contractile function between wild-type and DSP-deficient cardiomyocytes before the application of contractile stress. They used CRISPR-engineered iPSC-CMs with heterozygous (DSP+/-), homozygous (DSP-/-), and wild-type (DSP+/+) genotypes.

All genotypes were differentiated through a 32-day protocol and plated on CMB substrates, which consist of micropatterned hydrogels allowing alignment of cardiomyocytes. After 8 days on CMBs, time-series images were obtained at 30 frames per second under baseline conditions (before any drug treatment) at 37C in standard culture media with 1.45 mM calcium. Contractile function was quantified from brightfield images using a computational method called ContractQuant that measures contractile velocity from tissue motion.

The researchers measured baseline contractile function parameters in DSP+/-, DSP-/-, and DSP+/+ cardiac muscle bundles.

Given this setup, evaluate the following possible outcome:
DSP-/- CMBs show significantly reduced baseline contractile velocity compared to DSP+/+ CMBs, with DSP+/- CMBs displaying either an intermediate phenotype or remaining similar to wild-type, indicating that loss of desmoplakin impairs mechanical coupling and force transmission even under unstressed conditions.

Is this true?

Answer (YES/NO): NO